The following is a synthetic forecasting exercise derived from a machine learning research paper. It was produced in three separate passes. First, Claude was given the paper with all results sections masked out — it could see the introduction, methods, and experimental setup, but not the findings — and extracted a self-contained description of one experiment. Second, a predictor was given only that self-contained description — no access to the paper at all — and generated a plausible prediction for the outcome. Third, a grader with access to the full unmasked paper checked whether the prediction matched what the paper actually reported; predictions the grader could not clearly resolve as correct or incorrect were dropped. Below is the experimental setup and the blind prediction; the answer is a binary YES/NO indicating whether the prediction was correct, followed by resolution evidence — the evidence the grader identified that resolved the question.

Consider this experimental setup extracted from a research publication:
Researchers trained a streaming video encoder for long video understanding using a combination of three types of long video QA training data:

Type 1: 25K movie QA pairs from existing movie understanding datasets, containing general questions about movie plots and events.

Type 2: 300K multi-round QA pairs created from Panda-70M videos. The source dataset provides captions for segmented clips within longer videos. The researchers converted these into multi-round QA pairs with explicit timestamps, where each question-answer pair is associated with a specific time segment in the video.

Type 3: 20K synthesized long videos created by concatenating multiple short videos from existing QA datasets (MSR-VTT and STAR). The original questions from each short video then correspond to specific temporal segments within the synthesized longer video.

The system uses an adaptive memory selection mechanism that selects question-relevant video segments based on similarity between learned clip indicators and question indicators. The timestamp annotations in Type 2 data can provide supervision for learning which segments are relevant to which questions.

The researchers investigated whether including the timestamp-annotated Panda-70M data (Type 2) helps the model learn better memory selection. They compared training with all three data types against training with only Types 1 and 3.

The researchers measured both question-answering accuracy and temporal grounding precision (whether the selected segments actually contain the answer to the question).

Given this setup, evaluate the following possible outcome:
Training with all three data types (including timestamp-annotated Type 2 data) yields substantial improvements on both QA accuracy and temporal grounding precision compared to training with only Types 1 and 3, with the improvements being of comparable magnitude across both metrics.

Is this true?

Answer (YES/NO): NO